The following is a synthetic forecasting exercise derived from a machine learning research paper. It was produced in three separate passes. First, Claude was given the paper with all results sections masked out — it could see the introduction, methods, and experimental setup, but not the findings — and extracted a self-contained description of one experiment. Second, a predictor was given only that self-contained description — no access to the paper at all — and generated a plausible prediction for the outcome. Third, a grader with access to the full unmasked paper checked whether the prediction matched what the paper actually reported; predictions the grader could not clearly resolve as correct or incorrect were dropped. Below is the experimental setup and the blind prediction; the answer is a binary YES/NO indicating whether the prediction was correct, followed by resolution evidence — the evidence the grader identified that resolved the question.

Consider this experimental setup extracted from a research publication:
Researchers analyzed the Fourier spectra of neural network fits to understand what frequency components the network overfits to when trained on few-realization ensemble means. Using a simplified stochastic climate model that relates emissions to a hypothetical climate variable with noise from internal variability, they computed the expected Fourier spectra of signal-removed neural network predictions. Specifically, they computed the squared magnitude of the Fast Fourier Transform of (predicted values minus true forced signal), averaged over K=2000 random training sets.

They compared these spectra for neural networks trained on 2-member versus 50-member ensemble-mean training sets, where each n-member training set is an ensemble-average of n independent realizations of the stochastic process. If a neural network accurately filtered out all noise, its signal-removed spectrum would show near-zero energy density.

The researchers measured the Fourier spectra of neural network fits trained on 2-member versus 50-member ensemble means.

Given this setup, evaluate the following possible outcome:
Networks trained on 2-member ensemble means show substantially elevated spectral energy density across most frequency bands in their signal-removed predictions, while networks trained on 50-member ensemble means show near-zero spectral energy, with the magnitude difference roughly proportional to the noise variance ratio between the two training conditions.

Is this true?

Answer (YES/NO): NO